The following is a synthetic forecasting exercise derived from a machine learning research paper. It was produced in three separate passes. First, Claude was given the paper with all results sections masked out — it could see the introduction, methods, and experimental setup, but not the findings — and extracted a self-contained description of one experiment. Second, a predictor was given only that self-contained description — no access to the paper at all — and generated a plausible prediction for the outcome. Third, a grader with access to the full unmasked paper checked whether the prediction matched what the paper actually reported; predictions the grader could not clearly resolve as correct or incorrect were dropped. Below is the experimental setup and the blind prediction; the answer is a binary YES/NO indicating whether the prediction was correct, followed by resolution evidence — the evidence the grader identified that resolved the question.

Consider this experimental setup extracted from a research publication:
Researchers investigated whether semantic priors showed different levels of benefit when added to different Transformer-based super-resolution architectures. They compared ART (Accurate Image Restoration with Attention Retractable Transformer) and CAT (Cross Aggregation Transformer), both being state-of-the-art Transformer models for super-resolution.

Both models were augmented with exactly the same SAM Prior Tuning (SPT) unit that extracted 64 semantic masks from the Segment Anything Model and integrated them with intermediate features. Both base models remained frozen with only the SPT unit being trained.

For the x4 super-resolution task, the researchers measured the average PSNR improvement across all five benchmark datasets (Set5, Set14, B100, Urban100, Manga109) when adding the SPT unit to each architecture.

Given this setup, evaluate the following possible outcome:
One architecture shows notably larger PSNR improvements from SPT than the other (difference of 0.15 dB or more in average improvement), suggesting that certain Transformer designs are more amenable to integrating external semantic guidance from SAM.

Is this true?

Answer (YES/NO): YES